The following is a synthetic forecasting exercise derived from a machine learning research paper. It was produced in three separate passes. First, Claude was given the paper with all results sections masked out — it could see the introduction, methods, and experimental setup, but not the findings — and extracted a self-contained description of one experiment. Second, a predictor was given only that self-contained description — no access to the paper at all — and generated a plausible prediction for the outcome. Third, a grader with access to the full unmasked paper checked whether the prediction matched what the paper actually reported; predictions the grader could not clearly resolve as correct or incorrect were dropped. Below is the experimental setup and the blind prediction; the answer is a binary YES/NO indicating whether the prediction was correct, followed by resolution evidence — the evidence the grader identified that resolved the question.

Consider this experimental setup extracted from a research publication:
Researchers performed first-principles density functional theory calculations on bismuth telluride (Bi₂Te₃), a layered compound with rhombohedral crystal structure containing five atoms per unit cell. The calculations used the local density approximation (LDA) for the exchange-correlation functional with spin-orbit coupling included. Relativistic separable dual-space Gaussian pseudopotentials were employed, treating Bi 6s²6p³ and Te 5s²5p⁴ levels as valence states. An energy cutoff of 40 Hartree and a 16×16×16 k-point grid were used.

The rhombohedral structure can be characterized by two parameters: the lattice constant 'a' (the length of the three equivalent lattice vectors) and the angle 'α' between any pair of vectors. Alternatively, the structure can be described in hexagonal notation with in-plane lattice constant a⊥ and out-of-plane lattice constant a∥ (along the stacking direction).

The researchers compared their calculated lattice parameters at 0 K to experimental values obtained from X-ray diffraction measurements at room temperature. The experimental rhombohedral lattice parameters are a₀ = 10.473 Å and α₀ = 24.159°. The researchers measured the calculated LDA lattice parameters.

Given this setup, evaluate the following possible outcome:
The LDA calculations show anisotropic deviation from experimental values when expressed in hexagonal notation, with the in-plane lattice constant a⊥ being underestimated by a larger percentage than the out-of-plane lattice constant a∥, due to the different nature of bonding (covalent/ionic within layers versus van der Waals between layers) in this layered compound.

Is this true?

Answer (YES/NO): NO